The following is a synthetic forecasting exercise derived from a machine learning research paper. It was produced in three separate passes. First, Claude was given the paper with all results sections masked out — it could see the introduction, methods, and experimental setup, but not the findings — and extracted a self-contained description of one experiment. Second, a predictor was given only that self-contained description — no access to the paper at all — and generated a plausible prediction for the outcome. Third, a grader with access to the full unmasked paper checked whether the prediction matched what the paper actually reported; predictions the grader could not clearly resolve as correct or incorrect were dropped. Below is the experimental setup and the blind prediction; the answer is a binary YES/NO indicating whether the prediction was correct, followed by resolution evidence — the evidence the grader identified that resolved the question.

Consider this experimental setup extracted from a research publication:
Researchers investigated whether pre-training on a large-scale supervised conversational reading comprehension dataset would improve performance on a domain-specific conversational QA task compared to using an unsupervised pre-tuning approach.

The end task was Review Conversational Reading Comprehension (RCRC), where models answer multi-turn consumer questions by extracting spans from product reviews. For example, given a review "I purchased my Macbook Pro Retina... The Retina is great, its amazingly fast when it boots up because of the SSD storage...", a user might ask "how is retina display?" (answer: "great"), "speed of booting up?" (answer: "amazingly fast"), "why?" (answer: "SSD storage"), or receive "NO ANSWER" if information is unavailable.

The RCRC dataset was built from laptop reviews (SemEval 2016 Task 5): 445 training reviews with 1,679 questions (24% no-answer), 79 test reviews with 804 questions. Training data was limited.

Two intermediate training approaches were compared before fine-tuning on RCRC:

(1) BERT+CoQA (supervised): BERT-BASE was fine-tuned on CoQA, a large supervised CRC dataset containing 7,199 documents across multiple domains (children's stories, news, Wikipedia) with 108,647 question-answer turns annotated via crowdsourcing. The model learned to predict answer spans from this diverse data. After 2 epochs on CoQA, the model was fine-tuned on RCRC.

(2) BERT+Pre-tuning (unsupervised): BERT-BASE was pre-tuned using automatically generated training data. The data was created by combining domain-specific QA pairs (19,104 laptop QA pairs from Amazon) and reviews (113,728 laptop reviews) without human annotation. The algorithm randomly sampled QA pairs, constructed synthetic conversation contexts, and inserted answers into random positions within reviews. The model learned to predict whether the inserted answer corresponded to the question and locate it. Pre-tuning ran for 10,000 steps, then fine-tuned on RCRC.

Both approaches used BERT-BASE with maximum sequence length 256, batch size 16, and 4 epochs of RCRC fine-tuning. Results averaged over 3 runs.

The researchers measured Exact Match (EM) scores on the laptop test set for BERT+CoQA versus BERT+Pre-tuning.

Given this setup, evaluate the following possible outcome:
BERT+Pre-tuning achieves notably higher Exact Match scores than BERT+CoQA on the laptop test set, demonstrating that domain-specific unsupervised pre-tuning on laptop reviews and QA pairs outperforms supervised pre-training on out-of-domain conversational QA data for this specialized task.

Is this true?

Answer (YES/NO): NO